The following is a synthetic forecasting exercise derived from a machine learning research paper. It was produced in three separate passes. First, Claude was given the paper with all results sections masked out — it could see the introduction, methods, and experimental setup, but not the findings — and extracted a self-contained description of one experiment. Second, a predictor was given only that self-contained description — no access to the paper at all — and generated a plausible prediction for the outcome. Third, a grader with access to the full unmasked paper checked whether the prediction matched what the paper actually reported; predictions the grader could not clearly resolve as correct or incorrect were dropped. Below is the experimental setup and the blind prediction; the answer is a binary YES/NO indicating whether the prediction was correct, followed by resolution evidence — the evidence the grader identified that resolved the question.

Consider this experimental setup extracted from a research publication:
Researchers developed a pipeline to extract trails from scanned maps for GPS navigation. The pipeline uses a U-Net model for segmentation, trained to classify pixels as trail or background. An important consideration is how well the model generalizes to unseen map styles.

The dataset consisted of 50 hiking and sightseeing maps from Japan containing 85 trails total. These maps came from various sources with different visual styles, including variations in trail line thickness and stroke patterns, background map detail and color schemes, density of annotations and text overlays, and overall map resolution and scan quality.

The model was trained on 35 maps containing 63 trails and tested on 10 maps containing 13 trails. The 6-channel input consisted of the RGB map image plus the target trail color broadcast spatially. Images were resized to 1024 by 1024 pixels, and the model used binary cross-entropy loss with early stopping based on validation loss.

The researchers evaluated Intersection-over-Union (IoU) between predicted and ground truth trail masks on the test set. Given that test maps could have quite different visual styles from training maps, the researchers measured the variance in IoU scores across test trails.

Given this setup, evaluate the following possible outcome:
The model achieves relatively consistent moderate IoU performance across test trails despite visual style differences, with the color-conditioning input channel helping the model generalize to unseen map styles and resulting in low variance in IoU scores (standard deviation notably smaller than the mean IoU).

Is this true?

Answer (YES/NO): NO